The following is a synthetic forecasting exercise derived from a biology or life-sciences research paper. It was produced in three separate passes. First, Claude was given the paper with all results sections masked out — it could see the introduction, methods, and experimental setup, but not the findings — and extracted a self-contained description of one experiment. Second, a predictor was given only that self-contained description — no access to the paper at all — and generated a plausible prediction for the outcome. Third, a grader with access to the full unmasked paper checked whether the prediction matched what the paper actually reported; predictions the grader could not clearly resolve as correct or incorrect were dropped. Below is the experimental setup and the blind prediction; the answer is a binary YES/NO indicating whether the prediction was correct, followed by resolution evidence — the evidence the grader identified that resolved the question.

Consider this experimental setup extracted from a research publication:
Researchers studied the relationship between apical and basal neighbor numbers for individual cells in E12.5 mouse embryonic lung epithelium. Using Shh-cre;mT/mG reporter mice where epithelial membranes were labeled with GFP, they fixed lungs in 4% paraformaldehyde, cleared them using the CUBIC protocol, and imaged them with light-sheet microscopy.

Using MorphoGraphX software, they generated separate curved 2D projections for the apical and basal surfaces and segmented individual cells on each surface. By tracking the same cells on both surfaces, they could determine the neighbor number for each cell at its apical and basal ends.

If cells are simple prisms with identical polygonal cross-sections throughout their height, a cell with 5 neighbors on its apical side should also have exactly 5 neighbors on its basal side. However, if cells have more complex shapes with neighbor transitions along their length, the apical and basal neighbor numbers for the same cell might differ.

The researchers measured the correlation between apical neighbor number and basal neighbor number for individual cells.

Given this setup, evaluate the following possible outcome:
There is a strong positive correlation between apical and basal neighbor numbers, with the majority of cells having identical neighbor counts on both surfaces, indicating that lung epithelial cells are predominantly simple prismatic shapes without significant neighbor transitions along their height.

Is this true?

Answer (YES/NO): NO